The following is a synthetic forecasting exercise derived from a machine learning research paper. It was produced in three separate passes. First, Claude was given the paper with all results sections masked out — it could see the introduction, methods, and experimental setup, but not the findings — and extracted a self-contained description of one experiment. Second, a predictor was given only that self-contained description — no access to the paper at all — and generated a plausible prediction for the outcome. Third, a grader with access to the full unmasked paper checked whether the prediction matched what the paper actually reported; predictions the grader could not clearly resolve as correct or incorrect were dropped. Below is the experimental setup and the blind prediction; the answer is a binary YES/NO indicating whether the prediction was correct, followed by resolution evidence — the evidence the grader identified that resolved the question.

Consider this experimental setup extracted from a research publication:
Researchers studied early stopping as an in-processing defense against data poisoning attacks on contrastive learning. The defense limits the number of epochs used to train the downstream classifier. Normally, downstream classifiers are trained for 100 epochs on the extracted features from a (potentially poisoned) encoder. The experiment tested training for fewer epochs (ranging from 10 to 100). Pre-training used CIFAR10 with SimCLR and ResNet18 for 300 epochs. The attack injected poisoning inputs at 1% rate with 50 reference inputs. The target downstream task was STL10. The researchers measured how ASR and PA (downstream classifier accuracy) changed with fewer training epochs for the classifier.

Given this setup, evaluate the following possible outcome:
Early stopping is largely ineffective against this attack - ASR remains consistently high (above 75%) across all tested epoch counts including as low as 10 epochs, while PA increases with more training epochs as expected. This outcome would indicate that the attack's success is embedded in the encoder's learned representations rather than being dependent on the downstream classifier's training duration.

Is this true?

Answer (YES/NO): NO